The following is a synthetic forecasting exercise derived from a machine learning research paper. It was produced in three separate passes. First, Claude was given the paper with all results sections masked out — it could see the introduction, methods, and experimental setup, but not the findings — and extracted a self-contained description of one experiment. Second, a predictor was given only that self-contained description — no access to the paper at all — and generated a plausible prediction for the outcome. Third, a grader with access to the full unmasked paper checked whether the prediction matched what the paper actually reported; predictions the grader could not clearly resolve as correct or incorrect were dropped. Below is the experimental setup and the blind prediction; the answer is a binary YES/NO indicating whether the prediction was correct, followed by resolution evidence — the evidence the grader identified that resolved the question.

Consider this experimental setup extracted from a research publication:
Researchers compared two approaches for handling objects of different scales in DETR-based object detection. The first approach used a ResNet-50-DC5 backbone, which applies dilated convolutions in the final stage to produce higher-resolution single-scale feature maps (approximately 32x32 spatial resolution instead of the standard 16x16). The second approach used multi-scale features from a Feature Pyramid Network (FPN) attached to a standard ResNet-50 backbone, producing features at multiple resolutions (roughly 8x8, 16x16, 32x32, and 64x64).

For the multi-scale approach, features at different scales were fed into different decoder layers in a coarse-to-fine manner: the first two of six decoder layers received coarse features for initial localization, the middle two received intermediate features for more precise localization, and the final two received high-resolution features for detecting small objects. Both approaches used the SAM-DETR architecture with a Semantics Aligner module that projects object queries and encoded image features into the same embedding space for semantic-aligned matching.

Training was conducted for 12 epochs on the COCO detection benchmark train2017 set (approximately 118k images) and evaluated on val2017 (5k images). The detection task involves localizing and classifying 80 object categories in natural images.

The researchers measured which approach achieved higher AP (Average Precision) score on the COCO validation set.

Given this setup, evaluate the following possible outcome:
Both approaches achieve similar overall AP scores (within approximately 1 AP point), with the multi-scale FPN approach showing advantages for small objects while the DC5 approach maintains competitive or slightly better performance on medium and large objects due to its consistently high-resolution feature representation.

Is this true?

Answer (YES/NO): NO